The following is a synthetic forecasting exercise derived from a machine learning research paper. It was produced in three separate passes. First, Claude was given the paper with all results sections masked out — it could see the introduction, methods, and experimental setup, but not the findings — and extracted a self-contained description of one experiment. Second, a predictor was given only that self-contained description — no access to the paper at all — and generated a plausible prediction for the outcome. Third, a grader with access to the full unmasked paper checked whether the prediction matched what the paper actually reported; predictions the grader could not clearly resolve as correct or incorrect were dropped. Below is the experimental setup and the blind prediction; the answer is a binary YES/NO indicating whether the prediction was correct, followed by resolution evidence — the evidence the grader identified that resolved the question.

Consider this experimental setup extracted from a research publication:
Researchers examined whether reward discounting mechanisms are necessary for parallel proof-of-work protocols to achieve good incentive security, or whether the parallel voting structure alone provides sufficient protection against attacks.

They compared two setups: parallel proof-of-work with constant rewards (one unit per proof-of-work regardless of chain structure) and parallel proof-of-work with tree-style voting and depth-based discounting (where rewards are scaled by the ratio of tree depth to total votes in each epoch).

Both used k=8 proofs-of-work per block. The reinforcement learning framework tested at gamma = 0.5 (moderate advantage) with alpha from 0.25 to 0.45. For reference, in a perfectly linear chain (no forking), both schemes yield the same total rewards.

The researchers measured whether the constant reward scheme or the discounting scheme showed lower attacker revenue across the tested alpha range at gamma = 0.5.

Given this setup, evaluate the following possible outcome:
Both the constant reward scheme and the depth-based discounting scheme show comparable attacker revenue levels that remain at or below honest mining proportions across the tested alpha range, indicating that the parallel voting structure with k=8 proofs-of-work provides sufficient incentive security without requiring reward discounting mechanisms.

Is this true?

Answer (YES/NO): NO